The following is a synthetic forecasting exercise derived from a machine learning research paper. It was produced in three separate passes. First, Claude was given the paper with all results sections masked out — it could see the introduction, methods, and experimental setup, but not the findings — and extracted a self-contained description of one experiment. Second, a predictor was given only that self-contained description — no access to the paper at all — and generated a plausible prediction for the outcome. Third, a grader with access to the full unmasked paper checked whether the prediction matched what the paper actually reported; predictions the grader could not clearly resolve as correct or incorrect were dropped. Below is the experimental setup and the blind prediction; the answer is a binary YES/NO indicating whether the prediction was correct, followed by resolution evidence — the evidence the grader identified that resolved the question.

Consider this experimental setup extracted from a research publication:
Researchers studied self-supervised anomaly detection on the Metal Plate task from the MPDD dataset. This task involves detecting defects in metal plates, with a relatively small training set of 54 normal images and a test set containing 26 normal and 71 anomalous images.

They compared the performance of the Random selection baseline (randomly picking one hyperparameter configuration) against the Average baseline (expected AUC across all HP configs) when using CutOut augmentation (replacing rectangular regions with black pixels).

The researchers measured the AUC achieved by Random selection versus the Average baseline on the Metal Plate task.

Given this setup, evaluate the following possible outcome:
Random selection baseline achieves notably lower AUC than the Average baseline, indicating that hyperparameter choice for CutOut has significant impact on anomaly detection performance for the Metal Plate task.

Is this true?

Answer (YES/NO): NO